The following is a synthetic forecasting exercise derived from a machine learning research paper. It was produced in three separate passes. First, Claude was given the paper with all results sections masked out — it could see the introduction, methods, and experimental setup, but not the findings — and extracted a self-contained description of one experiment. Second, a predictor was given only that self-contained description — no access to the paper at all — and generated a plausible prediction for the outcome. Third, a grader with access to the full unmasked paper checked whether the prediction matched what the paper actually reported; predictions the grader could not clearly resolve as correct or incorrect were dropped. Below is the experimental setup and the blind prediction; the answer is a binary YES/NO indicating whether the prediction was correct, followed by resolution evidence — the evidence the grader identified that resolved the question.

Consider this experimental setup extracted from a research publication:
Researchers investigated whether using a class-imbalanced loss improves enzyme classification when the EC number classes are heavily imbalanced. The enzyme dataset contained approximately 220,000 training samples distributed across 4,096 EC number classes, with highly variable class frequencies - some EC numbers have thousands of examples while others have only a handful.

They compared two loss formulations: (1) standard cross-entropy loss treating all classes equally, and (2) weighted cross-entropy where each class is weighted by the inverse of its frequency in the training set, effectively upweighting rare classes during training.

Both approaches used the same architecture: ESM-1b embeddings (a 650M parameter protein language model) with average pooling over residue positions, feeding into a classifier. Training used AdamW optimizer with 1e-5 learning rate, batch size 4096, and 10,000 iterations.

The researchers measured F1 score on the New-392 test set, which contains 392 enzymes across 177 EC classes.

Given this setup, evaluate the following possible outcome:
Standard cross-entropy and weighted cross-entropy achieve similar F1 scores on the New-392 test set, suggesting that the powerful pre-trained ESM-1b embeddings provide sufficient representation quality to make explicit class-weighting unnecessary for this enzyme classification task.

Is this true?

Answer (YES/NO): NO